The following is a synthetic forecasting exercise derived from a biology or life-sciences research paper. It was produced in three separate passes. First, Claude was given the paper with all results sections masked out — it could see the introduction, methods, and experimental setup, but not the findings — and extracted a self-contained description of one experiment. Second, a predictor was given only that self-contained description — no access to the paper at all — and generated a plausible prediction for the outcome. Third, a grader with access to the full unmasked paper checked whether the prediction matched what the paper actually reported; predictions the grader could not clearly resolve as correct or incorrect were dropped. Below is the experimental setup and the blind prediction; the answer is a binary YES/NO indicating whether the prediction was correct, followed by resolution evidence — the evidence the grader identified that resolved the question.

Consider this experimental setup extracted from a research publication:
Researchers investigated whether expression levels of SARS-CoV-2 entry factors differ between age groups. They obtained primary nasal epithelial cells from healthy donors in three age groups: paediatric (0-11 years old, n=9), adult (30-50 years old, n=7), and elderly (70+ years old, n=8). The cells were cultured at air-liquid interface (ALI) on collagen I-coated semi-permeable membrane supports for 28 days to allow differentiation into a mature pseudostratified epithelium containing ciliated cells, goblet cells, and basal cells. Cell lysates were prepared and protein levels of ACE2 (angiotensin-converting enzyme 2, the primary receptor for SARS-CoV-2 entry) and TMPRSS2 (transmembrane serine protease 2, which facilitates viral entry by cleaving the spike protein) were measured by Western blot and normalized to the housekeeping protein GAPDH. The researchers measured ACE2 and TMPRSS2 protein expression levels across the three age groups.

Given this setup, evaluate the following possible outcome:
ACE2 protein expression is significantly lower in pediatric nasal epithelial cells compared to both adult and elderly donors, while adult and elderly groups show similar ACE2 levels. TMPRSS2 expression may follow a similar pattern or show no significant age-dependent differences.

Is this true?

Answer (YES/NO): NO